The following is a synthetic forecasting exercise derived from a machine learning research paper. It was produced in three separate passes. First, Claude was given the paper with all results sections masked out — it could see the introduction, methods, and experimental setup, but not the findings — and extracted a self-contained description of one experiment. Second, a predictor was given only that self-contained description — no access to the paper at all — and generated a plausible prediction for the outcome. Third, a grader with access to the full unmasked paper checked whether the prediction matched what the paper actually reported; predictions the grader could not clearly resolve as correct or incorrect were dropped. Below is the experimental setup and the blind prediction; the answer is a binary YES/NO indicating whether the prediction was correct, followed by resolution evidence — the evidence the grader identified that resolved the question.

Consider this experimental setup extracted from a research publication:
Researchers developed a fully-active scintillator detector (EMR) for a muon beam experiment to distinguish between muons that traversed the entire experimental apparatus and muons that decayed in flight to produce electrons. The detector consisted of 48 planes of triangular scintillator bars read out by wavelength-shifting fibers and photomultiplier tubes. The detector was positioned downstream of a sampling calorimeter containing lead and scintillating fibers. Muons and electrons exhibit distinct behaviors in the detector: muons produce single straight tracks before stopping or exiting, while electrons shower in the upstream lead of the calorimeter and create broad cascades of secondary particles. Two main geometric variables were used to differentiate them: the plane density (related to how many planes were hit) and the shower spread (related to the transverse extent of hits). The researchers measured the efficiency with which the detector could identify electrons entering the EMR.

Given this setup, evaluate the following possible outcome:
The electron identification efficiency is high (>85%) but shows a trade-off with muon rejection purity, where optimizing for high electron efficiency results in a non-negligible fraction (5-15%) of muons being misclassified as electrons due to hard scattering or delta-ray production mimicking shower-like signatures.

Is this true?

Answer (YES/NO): NO